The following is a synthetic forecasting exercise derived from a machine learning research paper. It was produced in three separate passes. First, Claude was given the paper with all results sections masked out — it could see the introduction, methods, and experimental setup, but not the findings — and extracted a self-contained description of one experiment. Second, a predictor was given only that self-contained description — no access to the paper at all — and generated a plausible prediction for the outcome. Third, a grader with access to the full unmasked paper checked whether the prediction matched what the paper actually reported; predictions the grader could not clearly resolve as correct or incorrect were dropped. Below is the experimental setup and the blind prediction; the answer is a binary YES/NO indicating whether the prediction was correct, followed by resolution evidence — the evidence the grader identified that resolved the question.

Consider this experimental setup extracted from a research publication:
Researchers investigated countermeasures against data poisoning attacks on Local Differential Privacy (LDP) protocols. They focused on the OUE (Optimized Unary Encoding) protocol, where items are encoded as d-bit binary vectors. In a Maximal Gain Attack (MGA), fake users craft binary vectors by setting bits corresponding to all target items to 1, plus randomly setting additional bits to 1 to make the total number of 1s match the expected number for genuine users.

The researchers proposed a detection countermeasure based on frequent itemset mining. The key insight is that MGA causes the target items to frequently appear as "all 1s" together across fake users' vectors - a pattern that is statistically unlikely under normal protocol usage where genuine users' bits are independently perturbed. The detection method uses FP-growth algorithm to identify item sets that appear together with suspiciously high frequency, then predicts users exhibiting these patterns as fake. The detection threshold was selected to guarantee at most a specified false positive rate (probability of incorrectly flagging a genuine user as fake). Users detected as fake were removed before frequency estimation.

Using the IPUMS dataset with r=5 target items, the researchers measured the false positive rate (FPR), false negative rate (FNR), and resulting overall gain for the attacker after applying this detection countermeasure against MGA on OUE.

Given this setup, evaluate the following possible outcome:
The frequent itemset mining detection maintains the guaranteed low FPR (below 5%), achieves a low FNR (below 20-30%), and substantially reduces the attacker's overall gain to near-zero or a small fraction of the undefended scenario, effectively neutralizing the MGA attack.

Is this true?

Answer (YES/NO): YES